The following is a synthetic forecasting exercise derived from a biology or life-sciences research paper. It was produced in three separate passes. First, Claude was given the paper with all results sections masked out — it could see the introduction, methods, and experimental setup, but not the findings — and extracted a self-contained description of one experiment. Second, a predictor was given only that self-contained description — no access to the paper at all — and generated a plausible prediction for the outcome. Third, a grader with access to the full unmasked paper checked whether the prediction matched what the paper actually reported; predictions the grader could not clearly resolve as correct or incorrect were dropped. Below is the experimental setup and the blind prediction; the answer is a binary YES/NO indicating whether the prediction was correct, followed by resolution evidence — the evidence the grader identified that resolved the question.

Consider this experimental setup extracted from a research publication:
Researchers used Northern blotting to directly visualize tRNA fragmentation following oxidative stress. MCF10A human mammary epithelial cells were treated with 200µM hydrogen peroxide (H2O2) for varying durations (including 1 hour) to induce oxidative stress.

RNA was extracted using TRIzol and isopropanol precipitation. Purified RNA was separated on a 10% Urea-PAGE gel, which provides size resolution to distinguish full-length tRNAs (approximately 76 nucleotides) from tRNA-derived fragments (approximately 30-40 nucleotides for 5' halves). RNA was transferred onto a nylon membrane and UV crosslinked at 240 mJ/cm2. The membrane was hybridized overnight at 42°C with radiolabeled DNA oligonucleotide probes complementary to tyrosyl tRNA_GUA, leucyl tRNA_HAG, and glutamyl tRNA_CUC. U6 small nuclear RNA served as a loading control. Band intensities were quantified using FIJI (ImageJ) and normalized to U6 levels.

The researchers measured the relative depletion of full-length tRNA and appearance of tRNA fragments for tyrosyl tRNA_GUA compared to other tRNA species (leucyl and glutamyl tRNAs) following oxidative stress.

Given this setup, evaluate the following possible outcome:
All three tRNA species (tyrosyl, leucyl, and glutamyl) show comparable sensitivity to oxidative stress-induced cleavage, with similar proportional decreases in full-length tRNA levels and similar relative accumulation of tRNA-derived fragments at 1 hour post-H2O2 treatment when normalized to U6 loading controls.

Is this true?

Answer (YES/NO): NO